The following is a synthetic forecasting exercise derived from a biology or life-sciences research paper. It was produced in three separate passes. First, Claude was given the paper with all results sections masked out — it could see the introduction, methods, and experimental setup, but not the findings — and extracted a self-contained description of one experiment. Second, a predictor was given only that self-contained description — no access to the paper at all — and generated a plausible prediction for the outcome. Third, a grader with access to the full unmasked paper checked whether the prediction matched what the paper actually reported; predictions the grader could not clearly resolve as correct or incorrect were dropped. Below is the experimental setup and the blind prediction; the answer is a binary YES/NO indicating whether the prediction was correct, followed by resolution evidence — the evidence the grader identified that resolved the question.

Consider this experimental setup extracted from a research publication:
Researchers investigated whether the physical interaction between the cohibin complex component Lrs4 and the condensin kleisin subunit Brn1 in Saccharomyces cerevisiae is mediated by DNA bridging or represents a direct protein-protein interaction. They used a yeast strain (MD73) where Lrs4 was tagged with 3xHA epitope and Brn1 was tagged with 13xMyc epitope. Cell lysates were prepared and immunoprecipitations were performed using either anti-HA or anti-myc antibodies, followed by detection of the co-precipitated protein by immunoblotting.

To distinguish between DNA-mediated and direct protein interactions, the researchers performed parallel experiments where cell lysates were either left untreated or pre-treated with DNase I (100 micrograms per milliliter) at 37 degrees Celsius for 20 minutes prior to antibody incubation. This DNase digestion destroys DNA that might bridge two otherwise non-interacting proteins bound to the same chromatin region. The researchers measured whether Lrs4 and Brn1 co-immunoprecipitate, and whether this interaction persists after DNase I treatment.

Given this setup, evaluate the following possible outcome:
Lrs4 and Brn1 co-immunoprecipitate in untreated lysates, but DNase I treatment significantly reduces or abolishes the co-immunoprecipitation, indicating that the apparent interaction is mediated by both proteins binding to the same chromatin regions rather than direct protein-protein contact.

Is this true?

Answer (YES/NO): YES